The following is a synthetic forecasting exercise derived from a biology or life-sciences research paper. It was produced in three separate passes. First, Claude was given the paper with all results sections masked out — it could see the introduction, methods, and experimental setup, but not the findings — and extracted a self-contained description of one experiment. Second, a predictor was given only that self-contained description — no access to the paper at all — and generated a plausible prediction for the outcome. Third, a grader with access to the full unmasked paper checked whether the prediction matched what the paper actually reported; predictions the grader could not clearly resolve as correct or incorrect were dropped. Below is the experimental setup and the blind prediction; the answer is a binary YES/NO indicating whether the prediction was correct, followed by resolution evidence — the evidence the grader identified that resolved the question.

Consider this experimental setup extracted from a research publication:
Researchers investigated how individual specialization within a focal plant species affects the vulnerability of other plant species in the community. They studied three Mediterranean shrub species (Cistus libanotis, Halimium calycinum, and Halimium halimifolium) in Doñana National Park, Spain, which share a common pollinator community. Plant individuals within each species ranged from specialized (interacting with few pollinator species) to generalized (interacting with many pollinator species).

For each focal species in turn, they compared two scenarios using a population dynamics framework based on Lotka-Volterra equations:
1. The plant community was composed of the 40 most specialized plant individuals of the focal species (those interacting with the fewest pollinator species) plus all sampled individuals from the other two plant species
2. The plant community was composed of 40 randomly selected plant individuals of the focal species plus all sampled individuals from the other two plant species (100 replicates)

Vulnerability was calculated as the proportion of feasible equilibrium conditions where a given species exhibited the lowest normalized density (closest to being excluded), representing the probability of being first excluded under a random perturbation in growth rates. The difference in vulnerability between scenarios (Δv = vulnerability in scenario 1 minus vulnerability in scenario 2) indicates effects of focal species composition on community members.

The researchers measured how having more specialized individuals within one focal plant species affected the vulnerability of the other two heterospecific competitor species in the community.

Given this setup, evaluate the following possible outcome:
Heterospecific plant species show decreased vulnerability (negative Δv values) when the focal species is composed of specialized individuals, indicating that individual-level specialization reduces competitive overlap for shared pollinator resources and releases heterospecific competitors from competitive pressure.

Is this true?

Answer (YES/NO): YES